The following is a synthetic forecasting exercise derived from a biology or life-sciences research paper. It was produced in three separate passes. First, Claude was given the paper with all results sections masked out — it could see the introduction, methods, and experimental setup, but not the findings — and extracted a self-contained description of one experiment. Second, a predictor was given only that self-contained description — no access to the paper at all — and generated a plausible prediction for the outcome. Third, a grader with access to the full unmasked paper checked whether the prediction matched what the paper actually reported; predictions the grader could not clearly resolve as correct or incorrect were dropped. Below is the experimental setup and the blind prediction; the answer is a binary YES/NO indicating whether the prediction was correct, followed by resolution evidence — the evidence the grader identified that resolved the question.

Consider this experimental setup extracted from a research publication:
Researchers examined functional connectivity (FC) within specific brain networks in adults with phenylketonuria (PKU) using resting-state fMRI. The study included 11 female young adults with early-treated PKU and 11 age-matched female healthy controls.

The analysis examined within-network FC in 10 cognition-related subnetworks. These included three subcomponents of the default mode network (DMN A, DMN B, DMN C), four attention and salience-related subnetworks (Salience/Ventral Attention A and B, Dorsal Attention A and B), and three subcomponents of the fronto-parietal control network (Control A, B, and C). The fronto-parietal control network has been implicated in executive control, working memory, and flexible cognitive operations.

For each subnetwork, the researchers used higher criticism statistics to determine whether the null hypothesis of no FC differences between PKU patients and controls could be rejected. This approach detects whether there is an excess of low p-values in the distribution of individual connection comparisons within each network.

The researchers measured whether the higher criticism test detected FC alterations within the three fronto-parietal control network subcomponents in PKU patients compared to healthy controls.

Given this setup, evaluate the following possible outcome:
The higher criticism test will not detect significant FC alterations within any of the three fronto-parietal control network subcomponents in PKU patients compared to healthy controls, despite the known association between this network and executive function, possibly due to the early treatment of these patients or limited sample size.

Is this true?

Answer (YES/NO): YES